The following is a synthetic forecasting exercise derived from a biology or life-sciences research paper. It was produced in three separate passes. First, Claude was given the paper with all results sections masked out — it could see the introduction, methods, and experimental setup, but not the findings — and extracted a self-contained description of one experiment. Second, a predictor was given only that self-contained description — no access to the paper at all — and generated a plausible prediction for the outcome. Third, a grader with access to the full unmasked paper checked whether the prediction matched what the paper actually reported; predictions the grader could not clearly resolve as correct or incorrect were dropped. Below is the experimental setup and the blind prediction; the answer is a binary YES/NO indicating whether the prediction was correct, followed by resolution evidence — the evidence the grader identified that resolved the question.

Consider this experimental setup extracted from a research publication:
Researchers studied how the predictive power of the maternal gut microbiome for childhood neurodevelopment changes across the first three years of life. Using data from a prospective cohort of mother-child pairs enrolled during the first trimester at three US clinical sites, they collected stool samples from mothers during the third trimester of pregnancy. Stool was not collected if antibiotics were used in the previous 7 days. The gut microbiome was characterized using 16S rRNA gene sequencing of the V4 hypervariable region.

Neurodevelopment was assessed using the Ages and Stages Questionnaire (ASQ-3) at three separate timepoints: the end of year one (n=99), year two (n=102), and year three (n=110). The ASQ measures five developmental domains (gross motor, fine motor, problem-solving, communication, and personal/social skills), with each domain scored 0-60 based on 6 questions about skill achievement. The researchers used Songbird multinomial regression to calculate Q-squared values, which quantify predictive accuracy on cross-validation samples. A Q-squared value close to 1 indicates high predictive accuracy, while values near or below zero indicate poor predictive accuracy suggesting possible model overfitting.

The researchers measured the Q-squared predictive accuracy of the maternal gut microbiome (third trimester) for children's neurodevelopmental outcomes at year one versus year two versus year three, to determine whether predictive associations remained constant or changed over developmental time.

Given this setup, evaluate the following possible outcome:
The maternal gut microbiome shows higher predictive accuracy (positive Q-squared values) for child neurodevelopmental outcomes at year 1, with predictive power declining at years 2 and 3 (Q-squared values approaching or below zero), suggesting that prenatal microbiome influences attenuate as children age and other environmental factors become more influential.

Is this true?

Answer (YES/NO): YES